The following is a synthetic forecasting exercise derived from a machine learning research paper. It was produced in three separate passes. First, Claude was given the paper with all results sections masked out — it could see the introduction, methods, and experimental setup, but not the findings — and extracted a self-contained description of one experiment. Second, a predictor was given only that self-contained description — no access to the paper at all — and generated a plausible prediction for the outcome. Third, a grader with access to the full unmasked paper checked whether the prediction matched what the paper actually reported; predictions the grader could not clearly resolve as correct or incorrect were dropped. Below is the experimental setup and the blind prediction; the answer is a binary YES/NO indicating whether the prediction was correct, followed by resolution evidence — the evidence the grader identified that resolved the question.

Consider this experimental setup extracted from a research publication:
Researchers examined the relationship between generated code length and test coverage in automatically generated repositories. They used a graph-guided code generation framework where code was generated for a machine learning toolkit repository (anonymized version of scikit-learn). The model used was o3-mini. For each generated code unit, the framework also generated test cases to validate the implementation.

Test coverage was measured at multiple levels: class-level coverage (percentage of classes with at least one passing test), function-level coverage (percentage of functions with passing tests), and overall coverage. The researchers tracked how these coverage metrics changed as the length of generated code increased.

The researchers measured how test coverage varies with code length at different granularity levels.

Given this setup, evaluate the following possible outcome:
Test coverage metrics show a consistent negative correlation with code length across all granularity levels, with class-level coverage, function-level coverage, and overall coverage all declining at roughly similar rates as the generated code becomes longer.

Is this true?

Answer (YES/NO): NO